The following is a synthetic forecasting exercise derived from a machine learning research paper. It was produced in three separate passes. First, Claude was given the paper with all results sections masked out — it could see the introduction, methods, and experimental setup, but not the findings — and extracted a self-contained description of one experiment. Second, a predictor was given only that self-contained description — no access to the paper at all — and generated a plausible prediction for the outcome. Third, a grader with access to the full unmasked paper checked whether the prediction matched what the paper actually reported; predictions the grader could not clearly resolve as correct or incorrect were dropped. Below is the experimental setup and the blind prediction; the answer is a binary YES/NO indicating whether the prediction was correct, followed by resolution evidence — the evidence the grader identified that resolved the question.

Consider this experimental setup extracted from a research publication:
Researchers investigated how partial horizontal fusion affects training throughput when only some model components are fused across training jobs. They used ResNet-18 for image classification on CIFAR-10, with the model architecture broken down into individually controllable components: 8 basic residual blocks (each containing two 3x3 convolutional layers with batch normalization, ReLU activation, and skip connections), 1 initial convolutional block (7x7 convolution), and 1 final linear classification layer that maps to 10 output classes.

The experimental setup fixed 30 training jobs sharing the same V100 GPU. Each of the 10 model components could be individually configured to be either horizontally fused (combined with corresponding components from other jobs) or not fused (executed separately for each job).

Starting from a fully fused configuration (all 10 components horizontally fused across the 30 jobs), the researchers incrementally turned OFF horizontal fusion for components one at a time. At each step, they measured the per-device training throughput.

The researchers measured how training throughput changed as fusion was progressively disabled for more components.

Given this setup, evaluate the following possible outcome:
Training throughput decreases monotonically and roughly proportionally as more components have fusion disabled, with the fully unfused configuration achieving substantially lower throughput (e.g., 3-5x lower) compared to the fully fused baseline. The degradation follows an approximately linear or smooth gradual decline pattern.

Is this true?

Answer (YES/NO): NO